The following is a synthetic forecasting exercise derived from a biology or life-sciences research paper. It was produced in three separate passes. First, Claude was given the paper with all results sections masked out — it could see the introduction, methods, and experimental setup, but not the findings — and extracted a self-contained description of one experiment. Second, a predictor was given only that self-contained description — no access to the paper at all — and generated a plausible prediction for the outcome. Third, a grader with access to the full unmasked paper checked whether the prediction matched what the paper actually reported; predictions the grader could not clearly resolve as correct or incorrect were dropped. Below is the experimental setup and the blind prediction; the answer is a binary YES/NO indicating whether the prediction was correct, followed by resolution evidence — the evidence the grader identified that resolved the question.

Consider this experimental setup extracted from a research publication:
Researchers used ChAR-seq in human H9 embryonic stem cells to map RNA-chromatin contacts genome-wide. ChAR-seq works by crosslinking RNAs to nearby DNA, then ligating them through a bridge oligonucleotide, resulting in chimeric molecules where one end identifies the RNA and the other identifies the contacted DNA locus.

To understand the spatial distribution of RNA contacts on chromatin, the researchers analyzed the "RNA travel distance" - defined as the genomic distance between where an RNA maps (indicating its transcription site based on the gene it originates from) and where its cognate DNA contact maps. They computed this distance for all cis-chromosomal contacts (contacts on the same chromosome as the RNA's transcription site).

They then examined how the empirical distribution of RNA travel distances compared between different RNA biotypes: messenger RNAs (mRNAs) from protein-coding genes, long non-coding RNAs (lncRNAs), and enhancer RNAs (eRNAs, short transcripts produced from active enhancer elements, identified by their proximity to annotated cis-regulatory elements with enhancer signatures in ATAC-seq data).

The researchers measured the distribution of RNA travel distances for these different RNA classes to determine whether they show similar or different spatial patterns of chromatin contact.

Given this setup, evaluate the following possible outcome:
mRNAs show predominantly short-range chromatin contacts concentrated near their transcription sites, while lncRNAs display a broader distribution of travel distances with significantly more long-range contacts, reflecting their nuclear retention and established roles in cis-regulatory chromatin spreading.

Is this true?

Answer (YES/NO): NO